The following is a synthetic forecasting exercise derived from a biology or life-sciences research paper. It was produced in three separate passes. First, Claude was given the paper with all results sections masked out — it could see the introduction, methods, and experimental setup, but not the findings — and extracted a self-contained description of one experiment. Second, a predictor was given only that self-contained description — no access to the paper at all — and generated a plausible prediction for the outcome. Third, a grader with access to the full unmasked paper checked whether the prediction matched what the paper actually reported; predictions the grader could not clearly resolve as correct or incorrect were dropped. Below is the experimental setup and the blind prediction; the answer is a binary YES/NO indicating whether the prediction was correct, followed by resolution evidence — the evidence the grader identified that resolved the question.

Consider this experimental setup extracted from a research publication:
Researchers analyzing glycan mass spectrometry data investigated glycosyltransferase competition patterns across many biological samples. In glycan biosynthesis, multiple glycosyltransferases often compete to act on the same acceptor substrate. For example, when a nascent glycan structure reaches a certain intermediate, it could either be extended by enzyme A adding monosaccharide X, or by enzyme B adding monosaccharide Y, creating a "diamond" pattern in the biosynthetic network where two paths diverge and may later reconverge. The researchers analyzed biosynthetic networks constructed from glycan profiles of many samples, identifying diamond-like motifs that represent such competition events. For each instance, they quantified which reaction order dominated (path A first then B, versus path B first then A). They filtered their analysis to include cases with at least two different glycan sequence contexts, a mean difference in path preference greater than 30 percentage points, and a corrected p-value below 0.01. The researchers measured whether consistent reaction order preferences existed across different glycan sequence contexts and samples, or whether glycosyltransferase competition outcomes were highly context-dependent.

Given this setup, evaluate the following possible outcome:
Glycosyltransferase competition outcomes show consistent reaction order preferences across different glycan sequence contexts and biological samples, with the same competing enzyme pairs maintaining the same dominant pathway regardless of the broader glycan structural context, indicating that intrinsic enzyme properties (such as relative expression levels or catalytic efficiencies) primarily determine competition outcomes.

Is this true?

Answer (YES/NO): YES